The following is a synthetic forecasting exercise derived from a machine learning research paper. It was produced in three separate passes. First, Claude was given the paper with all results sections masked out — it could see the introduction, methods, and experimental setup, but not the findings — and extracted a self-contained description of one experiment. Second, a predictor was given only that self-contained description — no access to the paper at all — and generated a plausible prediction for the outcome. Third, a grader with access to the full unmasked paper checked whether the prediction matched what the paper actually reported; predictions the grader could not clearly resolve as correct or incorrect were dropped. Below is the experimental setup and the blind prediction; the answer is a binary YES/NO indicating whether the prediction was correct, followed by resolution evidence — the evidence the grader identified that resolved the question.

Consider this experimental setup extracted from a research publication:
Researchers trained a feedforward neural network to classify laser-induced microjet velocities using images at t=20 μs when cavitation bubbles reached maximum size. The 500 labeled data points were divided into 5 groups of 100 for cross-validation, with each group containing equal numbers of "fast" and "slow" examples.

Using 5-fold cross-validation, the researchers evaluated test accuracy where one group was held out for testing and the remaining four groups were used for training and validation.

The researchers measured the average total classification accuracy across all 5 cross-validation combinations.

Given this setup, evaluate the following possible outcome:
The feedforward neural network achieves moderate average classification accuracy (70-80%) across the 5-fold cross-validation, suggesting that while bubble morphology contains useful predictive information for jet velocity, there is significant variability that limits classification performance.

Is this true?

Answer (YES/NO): NO